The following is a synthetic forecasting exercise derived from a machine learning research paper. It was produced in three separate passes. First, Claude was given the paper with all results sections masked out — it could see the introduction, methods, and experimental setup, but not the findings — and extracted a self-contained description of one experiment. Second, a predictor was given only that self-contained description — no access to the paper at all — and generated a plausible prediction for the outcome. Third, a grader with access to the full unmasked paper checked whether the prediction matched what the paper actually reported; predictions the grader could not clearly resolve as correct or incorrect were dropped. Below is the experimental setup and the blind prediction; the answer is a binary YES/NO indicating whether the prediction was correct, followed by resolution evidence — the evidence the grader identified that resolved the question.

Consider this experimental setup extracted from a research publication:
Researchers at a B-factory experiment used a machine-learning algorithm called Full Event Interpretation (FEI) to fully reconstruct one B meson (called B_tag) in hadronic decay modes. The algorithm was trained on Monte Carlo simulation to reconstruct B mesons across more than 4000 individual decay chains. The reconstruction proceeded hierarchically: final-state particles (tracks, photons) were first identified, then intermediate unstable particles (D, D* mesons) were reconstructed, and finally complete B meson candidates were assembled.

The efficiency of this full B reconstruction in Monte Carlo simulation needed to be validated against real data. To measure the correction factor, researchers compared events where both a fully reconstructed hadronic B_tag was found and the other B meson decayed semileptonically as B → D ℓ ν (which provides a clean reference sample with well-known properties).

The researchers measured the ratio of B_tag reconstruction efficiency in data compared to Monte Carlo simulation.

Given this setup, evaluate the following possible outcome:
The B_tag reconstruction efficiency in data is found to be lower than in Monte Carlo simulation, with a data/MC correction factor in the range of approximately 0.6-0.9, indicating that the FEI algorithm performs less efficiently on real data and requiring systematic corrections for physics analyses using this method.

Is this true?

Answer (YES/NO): YES